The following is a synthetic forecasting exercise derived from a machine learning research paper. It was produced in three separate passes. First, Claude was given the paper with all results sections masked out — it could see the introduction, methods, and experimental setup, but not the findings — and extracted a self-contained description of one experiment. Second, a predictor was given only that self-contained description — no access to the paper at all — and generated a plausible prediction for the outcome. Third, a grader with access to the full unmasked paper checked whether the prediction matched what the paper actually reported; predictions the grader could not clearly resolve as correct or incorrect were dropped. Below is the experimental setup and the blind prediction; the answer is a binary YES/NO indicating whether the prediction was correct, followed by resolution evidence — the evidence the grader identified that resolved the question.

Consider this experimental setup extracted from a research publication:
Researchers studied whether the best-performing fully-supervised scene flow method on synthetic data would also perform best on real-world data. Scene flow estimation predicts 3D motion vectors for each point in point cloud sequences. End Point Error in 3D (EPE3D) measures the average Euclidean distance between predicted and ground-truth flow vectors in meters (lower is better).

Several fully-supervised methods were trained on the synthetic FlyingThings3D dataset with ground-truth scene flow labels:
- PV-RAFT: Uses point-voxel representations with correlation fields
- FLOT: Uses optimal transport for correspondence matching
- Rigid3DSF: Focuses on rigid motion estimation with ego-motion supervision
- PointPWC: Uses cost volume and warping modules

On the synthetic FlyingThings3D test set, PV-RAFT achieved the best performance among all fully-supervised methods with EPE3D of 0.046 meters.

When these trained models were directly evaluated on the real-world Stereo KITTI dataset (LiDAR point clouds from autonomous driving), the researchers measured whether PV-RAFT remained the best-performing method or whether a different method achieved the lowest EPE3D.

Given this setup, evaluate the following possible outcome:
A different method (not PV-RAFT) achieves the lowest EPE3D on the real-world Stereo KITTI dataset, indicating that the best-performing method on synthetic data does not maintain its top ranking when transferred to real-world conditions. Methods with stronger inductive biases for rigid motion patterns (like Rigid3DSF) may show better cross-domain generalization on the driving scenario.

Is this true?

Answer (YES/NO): YES